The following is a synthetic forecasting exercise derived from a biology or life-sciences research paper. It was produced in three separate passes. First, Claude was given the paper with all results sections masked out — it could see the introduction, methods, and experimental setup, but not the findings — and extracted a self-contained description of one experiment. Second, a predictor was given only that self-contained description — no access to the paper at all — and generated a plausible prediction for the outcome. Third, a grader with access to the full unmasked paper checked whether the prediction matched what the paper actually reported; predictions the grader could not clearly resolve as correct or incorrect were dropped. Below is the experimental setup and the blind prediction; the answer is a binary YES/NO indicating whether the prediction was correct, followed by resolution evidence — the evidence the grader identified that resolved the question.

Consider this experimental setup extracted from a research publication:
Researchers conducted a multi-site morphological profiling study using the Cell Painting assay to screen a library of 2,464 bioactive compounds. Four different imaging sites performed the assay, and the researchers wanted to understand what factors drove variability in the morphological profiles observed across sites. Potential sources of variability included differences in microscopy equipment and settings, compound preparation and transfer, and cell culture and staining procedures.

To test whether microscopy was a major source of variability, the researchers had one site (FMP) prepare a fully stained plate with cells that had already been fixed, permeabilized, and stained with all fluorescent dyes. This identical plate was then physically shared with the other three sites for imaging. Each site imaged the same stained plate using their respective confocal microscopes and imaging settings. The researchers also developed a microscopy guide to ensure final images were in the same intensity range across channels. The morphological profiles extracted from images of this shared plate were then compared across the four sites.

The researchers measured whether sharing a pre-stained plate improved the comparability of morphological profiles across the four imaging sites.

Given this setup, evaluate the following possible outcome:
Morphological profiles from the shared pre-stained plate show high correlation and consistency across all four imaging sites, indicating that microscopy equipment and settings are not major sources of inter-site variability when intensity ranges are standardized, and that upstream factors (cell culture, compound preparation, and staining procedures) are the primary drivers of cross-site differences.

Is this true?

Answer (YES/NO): NO